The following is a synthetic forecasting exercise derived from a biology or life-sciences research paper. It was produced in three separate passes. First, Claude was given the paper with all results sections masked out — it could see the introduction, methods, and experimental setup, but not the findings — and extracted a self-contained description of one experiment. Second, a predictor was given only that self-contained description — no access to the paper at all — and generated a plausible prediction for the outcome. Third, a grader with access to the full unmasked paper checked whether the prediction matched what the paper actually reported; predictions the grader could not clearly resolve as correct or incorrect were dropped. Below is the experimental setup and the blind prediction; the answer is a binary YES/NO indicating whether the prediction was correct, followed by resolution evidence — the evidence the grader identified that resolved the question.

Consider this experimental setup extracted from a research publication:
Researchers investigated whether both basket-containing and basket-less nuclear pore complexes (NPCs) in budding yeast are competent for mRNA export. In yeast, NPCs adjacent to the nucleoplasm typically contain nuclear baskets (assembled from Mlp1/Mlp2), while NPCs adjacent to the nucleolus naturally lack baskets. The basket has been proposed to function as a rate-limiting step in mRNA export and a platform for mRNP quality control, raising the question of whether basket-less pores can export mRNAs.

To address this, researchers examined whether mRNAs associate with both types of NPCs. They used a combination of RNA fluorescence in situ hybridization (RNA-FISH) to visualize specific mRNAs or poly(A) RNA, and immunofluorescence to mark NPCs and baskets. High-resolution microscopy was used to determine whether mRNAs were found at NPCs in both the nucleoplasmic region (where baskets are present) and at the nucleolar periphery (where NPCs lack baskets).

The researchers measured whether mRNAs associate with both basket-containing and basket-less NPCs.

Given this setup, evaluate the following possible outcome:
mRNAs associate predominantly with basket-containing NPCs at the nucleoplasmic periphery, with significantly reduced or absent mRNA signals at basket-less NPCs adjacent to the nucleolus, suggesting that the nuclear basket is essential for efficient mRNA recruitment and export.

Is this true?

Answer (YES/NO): NO